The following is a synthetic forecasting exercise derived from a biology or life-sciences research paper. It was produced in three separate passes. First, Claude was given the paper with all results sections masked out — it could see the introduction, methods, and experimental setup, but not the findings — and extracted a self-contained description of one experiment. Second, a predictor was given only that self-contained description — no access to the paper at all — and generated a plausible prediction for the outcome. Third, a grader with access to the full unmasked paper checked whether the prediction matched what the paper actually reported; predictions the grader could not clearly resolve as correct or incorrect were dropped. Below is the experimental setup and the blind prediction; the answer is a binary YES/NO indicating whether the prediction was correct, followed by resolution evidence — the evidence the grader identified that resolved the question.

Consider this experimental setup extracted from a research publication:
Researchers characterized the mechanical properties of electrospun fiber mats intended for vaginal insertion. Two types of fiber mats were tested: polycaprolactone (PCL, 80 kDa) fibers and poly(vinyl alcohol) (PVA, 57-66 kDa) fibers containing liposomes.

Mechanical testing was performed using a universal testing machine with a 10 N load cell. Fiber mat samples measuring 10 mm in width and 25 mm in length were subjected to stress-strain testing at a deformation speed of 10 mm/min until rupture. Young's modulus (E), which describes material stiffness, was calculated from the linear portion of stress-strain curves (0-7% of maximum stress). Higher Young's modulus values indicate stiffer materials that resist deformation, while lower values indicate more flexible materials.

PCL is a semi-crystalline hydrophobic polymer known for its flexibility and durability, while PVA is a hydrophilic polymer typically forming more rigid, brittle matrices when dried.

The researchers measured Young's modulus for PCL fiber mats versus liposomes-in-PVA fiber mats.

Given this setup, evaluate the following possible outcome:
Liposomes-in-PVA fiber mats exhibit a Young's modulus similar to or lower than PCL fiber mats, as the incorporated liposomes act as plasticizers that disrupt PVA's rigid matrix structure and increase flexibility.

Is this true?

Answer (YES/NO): NO